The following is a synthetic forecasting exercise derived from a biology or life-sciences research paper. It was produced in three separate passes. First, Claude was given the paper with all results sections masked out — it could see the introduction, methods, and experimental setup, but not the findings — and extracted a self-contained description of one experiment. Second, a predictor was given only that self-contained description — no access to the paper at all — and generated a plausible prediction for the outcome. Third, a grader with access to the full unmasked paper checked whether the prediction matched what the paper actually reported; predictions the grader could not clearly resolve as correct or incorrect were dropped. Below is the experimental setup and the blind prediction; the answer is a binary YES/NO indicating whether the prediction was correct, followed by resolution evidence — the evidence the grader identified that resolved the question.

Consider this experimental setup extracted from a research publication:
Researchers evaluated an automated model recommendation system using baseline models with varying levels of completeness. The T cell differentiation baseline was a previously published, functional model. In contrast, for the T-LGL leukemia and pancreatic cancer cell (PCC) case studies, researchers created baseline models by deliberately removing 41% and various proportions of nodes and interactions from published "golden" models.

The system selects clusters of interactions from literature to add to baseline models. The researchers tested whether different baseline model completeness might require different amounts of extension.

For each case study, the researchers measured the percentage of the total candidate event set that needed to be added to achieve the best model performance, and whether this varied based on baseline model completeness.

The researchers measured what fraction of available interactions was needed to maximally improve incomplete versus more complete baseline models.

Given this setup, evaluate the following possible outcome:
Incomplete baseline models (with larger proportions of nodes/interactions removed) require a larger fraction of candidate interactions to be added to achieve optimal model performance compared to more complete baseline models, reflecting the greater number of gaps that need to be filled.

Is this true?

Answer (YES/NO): NO